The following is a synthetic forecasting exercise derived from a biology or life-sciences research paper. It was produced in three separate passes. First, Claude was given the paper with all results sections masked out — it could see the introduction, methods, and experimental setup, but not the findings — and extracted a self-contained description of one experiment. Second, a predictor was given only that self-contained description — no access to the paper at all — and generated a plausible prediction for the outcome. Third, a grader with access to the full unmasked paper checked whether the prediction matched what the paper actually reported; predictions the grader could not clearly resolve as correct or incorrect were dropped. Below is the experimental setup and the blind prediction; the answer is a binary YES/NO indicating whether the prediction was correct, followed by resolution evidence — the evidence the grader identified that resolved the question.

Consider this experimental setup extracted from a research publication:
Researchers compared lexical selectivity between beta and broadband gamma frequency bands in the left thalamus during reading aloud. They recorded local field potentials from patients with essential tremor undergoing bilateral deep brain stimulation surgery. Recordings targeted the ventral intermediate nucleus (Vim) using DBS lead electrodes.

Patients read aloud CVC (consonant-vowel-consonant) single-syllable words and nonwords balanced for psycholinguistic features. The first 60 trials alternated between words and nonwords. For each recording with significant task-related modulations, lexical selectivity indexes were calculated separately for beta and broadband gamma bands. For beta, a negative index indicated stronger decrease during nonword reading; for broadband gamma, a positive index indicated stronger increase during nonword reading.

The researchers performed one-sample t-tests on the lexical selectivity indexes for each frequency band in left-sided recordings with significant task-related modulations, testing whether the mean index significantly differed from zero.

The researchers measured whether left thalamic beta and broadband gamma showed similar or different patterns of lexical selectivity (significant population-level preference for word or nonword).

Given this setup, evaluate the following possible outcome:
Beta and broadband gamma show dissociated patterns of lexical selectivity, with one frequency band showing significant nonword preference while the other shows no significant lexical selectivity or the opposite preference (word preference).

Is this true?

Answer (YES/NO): NO